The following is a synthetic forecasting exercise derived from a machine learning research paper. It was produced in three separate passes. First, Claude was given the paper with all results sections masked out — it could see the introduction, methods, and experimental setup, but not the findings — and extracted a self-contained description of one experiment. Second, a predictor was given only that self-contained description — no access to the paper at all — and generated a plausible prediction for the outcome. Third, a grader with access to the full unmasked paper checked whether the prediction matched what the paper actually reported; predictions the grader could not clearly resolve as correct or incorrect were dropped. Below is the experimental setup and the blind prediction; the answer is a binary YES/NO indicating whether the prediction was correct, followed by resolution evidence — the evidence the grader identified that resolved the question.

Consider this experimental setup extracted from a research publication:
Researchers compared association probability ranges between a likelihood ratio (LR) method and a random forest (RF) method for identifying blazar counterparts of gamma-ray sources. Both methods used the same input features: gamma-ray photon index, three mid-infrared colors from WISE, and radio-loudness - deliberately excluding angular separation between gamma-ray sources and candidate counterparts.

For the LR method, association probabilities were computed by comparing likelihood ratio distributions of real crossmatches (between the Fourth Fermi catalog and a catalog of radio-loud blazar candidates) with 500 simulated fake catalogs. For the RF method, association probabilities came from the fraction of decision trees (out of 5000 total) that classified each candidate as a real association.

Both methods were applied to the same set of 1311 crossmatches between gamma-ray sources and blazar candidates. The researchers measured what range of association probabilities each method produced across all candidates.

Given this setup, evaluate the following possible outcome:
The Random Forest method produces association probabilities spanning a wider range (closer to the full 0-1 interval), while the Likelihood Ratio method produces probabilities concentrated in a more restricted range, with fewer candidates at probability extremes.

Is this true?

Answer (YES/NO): YES